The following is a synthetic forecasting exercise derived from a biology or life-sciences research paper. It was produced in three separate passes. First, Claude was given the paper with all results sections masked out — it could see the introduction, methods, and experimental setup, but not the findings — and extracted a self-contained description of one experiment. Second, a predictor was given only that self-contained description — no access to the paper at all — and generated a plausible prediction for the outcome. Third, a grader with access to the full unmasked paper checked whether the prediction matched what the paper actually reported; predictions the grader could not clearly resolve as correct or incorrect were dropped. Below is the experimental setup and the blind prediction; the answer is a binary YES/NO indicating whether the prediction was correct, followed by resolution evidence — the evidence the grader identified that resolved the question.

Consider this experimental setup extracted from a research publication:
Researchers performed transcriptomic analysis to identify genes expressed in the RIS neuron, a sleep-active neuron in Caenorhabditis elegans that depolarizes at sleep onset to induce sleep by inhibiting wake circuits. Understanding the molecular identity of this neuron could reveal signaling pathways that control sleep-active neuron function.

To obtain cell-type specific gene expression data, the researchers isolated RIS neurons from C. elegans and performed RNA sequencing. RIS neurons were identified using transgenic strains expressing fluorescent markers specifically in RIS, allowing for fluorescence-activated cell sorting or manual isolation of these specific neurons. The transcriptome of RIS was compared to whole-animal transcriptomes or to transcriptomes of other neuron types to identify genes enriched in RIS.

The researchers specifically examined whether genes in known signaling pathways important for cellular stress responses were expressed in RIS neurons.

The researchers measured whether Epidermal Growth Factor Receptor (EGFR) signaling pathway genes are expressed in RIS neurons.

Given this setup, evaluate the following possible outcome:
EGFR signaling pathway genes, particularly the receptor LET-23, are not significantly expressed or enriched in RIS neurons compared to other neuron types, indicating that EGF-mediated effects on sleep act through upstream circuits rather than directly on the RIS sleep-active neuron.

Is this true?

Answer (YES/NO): NO